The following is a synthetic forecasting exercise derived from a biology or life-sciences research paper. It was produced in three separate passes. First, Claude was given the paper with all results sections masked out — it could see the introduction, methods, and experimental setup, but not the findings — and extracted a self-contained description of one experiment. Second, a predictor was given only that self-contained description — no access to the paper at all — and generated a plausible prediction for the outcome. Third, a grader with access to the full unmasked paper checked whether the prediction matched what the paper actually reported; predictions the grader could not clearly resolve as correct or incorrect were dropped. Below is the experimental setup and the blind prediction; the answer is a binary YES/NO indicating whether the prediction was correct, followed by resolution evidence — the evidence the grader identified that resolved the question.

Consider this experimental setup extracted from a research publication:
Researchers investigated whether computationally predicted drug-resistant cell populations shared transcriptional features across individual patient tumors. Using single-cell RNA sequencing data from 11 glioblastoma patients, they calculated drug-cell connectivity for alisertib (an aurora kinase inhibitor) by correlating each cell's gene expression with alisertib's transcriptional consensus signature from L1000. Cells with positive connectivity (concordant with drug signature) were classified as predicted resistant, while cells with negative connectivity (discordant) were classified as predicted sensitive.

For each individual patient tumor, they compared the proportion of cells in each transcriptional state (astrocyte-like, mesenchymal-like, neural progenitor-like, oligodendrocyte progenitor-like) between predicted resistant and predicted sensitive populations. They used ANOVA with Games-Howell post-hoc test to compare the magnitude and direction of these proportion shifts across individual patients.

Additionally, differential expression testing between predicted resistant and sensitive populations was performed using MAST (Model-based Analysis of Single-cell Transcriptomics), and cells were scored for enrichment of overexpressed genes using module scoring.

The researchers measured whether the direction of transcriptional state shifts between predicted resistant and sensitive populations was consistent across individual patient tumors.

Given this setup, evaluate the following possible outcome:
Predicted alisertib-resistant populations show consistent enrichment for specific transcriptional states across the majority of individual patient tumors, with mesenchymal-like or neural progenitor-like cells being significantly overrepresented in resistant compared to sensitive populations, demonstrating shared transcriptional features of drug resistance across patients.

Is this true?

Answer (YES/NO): YES